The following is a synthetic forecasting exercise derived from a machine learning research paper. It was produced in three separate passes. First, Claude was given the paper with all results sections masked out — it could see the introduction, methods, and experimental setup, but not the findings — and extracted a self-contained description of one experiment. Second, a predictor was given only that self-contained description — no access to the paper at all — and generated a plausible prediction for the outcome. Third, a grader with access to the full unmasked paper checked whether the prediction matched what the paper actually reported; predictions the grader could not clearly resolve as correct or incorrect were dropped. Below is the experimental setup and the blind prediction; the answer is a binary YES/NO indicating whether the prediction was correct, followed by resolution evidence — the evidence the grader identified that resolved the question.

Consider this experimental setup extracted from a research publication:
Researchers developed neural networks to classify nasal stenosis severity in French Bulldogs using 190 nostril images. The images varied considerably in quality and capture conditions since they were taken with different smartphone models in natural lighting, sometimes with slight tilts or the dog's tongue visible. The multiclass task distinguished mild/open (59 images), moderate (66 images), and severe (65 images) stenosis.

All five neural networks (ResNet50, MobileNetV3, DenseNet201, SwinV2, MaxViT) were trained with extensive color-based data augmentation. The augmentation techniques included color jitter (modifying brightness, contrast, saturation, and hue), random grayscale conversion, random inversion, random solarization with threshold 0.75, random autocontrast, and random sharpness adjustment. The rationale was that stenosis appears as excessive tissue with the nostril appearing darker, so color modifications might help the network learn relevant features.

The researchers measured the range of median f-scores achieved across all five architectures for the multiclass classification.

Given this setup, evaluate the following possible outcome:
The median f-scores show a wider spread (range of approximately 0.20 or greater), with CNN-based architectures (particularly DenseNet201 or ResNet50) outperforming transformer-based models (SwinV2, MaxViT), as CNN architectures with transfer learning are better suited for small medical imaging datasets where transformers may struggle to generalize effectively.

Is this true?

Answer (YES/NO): NO